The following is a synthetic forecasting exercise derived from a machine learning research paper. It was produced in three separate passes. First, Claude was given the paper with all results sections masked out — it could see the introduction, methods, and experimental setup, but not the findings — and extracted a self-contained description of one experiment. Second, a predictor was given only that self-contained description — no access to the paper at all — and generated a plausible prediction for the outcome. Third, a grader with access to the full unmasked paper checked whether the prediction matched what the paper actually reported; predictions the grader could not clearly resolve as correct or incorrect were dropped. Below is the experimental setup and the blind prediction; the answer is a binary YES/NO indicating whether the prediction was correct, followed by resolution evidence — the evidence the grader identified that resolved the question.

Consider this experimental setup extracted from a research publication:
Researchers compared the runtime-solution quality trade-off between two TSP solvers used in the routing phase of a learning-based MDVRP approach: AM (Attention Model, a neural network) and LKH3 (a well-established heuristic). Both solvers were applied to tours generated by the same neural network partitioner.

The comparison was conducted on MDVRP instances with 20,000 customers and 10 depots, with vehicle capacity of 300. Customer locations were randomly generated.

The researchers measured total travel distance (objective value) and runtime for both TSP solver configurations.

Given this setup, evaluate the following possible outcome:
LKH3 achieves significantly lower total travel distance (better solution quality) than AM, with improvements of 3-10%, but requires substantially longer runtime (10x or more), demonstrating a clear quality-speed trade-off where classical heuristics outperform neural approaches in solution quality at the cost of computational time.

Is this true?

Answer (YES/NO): NO